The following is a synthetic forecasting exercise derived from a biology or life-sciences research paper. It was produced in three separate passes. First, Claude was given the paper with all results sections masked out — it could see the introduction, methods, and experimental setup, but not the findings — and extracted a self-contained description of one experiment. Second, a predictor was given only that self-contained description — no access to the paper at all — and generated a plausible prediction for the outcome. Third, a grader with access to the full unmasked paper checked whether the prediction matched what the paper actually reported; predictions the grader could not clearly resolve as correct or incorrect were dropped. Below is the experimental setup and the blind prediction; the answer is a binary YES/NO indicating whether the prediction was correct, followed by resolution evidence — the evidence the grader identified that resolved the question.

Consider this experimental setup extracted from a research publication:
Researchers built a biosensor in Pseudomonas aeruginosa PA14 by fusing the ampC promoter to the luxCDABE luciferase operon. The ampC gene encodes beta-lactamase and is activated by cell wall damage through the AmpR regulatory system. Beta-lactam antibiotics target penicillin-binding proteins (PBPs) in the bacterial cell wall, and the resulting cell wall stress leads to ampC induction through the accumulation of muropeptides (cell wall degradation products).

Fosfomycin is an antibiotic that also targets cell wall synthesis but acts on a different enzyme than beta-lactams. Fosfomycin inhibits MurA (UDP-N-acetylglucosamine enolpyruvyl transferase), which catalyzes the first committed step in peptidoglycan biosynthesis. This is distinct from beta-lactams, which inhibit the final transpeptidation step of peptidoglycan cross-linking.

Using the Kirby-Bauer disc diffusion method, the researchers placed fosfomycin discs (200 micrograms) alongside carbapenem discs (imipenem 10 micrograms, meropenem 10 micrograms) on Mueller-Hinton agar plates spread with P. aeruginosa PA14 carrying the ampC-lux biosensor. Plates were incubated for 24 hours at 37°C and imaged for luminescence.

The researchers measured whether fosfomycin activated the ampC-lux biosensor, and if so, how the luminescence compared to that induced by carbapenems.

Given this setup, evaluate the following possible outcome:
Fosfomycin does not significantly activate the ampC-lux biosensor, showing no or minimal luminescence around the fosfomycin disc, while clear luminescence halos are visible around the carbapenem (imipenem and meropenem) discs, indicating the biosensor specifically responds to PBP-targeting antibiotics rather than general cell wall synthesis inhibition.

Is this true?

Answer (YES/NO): YES